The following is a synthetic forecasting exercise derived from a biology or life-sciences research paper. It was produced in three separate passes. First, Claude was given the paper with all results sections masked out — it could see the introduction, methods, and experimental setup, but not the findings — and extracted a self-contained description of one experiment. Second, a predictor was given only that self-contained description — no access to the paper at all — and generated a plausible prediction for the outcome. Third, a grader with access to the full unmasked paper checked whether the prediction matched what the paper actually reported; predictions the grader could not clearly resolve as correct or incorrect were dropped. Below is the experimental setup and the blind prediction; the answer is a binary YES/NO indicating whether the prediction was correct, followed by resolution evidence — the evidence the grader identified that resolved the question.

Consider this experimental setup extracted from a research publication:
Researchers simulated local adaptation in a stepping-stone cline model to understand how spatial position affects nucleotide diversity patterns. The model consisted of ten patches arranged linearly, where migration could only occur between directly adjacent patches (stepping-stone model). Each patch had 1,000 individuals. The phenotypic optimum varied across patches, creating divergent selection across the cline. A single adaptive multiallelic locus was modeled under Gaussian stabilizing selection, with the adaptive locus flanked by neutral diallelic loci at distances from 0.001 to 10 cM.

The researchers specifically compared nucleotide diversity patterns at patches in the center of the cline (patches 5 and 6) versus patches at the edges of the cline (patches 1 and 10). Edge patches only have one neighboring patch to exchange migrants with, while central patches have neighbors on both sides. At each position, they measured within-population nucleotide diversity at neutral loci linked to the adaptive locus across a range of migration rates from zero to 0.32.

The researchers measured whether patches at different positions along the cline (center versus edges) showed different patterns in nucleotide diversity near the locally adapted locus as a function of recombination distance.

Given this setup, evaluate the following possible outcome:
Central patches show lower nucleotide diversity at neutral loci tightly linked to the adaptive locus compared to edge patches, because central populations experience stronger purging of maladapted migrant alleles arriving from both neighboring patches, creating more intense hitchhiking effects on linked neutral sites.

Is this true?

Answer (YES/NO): NO